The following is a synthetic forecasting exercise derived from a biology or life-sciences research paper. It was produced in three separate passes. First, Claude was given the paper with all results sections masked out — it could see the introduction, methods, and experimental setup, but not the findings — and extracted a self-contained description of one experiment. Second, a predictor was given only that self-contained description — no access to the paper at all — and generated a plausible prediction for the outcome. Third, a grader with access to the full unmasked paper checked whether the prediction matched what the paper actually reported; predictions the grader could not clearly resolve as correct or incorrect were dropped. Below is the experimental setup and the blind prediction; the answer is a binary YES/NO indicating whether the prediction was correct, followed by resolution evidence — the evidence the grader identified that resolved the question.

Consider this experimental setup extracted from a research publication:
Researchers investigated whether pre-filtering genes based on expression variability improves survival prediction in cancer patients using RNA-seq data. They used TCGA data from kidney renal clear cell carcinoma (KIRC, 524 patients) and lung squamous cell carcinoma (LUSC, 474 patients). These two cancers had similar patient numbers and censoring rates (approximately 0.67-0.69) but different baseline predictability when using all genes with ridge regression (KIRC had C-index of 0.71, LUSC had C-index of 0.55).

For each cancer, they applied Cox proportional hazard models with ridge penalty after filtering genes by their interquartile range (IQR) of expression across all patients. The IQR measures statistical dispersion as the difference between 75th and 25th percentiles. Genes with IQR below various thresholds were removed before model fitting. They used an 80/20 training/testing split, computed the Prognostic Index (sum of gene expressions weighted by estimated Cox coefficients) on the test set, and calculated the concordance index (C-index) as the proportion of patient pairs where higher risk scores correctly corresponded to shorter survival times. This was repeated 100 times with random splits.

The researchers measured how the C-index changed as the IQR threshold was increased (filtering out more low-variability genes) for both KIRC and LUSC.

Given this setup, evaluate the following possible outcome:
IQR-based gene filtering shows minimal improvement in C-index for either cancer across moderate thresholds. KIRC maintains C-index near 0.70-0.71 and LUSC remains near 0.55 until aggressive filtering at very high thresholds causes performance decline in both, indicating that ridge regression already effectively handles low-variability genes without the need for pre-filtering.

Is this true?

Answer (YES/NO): NO